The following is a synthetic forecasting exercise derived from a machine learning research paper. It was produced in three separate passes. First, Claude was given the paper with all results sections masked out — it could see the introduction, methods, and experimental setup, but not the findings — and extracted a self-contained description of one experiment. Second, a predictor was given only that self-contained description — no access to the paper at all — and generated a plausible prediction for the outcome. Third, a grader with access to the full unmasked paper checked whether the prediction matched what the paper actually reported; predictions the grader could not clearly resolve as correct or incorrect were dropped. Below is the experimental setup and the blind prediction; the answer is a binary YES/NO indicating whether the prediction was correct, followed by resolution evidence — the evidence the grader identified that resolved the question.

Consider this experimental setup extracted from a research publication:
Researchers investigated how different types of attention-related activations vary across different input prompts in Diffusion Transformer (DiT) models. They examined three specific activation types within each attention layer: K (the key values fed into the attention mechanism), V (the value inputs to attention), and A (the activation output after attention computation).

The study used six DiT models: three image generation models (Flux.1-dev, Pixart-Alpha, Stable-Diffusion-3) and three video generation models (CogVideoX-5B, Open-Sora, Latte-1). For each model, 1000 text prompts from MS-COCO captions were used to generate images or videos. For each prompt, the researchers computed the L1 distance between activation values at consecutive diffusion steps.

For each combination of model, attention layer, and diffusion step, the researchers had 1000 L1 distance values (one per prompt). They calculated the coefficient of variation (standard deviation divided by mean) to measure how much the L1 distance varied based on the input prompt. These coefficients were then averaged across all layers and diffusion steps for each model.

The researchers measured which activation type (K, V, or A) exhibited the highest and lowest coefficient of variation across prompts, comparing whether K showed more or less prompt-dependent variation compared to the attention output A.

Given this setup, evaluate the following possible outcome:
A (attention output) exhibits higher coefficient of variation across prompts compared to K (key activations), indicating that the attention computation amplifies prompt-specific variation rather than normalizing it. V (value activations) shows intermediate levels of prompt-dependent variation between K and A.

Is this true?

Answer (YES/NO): NO